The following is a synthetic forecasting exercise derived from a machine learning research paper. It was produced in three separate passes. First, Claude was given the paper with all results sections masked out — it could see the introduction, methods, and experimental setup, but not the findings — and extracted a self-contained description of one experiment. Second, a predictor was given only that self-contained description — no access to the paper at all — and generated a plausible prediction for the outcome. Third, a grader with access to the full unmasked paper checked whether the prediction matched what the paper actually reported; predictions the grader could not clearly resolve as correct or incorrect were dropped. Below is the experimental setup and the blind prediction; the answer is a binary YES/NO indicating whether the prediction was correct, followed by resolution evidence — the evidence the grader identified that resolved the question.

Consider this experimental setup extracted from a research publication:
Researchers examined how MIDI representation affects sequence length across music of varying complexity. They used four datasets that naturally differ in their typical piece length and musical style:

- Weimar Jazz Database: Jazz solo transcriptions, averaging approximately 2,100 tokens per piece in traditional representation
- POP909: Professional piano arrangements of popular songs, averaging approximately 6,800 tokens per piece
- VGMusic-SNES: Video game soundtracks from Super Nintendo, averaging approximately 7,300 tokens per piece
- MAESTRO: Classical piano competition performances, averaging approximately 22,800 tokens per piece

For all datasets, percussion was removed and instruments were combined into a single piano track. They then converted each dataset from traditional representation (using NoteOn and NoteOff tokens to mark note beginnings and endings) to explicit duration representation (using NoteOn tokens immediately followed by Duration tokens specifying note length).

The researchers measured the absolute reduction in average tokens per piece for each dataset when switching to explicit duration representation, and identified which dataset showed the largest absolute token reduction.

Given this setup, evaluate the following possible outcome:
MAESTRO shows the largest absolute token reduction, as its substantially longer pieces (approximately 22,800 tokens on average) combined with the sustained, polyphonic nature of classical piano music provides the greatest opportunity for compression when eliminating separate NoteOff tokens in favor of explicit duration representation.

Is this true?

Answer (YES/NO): NO